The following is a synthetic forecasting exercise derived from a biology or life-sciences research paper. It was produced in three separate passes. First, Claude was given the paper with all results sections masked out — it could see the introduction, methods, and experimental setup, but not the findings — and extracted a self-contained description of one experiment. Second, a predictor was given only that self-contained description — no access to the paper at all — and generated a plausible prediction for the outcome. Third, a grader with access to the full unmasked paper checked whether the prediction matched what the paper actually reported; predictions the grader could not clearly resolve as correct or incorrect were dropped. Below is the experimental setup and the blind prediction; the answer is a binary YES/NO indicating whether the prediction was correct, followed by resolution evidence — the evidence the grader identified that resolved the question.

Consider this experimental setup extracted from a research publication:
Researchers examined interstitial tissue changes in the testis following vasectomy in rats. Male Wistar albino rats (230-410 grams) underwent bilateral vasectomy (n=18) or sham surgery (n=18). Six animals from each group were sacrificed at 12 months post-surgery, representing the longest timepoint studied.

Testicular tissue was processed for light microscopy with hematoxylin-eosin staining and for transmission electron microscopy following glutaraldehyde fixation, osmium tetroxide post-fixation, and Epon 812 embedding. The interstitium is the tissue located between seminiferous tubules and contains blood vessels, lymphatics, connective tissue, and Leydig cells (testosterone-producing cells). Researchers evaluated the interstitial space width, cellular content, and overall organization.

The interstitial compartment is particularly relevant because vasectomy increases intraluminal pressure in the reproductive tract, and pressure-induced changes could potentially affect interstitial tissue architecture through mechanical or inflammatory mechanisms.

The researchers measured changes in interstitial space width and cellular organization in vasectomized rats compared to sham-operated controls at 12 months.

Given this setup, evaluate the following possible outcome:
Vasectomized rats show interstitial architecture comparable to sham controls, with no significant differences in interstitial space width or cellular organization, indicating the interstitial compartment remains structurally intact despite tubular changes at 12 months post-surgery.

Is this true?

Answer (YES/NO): NO